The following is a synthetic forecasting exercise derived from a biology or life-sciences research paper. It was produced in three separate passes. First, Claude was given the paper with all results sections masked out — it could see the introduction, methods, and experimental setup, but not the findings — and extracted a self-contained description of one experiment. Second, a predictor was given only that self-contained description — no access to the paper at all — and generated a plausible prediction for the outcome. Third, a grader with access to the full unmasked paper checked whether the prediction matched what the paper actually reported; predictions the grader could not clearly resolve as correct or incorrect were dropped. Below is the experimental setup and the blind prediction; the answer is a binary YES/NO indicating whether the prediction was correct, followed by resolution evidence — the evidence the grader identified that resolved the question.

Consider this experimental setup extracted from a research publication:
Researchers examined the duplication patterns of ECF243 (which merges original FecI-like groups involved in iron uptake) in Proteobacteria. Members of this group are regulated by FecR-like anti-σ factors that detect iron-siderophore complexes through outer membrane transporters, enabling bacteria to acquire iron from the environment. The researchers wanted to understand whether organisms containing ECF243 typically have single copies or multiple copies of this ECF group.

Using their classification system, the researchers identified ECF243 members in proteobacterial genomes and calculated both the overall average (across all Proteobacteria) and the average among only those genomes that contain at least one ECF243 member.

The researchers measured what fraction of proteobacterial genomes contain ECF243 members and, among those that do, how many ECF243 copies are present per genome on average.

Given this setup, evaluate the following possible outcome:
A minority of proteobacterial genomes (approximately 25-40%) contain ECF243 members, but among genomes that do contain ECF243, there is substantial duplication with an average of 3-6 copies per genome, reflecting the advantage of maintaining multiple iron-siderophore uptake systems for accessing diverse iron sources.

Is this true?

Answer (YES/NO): YES